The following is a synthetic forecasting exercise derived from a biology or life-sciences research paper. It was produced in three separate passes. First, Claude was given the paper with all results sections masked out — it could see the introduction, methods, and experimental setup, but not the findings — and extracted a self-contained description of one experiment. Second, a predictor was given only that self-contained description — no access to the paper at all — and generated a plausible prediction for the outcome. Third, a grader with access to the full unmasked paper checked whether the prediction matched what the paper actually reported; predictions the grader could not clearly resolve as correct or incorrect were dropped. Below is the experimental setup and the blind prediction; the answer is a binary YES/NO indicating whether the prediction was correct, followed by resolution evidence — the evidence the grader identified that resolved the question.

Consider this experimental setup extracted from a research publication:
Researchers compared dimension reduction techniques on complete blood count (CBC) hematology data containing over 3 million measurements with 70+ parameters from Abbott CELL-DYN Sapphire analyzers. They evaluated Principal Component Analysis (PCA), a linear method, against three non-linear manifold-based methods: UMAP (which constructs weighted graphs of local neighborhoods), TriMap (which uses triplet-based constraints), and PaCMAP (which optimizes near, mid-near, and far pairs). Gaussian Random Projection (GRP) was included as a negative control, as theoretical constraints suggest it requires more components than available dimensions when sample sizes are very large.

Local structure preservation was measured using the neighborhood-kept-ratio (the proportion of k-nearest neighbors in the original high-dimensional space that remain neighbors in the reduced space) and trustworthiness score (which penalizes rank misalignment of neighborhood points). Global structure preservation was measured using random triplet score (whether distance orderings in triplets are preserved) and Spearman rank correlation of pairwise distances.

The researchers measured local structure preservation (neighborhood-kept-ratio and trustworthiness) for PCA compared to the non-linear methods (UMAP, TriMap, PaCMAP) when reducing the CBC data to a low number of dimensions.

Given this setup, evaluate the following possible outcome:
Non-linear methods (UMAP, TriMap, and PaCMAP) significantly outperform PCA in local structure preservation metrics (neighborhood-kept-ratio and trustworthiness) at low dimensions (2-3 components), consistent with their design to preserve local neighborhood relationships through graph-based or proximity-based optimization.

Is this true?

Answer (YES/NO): NO